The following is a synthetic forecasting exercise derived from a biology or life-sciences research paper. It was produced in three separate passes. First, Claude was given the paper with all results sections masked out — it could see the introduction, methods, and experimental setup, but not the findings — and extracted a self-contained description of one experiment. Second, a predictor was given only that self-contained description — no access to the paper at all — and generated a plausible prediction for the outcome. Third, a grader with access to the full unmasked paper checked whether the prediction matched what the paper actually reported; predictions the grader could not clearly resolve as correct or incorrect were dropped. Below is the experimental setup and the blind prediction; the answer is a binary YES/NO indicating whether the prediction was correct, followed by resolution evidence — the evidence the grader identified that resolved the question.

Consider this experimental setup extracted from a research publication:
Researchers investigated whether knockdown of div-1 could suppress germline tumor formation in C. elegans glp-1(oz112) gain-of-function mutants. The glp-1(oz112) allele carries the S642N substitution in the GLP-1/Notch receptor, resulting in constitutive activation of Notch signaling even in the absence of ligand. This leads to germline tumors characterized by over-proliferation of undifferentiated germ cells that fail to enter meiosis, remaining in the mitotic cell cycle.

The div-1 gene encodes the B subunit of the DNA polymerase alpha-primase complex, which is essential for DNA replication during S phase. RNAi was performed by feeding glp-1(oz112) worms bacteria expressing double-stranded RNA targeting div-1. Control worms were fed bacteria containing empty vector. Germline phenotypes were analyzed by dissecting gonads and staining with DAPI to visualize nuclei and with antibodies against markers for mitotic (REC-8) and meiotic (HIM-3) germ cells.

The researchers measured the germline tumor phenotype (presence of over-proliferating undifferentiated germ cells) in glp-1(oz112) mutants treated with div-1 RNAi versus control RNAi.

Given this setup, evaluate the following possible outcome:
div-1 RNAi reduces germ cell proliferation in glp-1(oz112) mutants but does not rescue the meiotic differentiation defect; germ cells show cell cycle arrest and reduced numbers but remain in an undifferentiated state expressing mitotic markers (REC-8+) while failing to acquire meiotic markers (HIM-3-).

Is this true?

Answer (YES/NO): NO